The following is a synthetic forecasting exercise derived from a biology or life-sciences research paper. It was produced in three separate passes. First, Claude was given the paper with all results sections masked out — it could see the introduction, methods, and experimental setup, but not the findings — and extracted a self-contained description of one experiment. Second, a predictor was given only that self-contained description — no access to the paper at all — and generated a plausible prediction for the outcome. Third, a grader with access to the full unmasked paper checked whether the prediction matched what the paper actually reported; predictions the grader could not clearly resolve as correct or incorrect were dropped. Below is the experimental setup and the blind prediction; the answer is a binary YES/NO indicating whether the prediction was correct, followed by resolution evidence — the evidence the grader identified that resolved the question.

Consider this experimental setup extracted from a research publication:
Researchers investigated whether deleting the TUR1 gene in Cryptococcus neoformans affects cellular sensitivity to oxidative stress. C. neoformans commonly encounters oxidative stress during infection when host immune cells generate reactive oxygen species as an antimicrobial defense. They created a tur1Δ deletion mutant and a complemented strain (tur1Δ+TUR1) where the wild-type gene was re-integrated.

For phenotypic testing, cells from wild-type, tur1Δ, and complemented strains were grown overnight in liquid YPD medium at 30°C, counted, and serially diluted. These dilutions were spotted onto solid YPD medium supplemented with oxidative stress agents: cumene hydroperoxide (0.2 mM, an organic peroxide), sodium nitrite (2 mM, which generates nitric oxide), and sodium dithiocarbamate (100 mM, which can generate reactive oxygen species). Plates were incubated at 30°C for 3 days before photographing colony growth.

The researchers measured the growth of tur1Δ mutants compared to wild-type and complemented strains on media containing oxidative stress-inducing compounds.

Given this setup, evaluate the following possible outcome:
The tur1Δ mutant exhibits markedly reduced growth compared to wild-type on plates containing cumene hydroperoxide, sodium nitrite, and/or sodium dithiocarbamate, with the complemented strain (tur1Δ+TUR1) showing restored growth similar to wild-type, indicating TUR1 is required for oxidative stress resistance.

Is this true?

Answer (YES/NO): NO